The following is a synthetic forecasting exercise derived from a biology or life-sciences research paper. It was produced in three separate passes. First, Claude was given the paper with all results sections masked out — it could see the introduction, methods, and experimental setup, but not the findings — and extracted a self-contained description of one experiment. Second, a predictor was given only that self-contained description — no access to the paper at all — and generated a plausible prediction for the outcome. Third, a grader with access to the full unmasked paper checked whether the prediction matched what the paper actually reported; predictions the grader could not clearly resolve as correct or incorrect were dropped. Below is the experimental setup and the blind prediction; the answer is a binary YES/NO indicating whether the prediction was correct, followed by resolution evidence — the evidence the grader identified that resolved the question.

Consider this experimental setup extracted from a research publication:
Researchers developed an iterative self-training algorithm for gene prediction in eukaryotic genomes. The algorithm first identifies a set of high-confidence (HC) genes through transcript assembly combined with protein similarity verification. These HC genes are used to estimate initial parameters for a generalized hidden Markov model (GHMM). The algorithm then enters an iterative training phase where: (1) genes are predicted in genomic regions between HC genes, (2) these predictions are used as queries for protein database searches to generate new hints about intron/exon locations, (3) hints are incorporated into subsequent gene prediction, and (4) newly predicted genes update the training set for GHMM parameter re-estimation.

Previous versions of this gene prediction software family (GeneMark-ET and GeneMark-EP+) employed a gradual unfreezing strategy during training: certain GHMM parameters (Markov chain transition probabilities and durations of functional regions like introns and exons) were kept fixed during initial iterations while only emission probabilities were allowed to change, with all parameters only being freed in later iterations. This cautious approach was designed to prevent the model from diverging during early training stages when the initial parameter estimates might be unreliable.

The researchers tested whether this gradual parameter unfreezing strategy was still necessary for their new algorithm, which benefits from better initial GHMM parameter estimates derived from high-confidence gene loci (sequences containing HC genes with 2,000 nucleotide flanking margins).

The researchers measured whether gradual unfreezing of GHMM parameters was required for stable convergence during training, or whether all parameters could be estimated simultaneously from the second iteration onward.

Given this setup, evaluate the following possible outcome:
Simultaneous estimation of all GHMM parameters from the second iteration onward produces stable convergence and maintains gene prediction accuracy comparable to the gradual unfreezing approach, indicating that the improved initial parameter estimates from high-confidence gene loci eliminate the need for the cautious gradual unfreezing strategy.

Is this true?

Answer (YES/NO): YES